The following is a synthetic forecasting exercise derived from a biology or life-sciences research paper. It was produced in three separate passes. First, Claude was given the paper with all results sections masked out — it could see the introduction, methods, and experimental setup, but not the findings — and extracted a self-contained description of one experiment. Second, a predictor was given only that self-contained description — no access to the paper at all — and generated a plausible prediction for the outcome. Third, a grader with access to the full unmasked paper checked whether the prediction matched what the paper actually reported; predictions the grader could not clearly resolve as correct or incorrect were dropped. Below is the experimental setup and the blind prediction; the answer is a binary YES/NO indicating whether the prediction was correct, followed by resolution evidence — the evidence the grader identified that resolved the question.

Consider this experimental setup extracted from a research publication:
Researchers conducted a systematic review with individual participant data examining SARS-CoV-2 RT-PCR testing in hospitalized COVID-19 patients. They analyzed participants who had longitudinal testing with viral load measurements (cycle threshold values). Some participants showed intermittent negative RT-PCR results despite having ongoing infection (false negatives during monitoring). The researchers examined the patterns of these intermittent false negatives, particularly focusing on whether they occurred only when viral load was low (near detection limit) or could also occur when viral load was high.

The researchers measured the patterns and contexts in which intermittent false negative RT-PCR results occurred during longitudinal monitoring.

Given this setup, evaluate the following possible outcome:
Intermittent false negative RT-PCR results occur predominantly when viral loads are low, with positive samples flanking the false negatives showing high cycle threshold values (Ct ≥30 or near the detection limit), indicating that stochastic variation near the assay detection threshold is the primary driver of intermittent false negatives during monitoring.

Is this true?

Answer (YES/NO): NO